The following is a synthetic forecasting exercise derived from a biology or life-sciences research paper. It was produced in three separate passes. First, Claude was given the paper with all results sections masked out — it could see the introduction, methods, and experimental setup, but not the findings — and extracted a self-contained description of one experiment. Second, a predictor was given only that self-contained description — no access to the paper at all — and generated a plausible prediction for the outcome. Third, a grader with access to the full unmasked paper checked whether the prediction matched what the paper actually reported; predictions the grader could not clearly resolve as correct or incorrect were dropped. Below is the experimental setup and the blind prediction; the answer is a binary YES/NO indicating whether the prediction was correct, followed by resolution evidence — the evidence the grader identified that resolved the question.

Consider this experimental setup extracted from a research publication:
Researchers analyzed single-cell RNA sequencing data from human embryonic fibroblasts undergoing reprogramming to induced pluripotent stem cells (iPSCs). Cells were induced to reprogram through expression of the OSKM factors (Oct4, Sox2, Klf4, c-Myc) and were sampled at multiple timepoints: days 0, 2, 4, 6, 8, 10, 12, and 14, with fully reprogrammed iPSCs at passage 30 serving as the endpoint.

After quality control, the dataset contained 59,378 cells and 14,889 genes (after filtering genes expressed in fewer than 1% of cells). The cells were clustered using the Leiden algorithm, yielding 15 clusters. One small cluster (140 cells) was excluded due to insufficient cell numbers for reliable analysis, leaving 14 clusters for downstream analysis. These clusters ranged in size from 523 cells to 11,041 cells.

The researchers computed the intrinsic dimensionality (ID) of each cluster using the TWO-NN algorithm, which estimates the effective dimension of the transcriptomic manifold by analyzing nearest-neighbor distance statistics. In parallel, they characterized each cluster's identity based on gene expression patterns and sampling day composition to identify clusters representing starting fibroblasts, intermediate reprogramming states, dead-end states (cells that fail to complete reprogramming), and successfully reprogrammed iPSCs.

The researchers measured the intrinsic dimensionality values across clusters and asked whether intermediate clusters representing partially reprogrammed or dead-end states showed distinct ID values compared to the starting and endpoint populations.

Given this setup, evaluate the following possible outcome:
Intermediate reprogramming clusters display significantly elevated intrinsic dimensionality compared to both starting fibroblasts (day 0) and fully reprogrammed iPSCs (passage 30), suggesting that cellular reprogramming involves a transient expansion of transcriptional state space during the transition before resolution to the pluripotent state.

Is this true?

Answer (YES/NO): NO